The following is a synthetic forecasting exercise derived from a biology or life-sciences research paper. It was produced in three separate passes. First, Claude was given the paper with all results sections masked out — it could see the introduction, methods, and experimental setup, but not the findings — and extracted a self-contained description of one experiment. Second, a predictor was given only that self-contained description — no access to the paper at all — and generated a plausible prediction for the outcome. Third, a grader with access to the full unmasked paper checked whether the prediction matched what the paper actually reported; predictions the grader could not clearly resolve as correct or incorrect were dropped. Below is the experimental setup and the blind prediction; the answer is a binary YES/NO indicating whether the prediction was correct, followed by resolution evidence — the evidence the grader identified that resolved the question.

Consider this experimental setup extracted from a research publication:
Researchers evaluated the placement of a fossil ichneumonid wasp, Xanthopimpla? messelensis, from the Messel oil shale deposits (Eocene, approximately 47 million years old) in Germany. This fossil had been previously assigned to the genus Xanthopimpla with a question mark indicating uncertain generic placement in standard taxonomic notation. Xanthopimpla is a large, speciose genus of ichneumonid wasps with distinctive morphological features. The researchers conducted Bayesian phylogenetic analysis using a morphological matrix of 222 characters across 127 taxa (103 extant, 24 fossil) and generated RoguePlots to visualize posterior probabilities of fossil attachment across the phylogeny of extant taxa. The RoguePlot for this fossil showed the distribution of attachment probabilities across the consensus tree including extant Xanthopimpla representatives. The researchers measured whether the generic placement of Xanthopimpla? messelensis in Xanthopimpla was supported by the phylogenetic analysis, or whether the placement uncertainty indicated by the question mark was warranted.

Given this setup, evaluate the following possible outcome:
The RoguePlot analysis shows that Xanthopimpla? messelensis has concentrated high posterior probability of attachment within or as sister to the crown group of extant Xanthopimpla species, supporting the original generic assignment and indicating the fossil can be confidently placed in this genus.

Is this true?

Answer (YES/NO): NO